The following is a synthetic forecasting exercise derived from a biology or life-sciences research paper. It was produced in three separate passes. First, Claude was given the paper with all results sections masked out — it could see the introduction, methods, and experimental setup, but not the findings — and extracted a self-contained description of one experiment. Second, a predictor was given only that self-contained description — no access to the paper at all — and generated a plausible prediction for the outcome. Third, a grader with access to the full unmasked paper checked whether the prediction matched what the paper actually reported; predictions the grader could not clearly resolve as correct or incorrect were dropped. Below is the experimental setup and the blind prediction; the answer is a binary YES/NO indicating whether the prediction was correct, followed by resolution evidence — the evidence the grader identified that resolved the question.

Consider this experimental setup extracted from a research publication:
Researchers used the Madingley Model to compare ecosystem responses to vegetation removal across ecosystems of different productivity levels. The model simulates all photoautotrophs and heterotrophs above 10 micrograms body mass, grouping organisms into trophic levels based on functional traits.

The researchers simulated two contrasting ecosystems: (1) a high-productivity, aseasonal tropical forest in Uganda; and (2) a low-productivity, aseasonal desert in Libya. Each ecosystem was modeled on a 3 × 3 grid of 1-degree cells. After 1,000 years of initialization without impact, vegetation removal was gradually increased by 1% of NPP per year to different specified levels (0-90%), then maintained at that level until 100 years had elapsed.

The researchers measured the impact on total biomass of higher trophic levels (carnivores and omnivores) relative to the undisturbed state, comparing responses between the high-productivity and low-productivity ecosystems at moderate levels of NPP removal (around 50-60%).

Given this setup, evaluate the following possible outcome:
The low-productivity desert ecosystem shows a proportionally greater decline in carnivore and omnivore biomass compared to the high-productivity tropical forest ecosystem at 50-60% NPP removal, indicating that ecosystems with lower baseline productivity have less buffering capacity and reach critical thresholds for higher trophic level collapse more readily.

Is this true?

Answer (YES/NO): YES